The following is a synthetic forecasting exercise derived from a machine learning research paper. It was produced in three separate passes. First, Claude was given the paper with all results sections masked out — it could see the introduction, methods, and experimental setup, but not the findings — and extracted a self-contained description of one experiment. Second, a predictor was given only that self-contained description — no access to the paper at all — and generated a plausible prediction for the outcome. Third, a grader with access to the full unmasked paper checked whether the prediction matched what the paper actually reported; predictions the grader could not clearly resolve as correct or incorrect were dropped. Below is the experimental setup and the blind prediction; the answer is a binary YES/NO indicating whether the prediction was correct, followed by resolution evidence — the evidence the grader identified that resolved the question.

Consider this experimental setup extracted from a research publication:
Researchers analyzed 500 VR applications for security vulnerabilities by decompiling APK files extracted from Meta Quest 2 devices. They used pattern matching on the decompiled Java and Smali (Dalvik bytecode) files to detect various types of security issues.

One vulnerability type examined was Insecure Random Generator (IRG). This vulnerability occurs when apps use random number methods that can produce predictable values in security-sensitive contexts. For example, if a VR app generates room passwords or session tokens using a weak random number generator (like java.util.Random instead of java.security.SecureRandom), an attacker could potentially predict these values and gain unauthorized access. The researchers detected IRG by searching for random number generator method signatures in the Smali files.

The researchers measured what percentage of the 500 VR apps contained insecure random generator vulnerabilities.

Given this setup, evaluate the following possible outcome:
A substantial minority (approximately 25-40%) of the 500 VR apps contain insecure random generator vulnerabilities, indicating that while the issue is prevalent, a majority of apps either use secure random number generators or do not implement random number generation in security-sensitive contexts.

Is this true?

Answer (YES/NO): YES